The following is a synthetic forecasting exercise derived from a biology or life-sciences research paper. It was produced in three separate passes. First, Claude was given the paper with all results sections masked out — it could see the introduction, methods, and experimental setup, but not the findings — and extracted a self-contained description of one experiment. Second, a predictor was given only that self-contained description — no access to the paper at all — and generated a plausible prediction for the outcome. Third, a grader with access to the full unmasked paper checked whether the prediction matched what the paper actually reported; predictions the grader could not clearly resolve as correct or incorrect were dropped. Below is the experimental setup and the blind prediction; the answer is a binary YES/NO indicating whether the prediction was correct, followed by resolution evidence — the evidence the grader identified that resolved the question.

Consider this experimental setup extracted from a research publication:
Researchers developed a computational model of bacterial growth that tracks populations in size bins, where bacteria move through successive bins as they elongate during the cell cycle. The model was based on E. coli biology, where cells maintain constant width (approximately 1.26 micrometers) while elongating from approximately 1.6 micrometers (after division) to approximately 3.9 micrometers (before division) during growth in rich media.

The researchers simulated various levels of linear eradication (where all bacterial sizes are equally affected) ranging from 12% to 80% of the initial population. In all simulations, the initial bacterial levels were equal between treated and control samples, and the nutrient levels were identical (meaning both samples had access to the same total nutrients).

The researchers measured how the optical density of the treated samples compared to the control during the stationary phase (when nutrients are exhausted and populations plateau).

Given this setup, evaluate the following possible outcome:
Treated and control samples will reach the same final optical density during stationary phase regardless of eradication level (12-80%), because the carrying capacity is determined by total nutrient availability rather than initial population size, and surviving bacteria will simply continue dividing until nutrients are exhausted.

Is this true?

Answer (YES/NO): YES